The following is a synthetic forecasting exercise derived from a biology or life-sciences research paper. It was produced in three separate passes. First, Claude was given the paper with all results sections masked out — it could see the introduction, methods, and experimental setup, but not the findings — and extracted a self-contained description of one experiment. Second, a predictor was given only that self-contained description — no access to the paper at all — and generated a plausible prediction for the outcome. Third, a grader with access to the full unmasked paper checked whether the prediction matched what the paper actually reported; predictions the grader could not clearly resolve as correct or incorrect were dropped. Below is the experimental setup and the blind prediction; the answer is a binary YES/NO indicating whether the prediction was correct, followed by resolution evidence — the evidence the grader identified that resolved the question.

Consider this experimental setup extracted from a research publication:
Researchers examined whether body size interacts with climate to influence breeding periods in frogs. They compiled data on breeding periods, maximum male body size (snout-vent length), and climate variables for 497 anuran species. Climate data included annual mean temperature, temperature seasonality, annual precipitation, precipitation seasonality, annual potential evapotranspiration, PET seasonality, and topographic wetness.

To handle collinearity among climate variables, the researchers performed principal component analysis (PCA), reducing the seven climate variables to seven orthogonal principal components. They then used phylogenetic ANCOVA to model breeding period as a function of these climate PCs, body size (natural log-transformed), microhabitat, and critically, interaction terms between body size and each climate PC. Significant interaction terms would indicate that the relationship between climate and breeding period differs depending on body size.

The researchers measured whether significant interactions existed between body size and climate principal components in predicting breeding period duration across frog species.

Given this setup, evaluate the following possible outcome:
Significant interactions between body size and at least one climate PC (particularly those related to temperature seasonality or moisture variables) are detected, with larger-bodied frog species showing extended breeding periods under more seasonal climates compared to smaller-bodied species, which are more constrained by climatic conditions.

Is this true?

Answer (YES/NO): NO